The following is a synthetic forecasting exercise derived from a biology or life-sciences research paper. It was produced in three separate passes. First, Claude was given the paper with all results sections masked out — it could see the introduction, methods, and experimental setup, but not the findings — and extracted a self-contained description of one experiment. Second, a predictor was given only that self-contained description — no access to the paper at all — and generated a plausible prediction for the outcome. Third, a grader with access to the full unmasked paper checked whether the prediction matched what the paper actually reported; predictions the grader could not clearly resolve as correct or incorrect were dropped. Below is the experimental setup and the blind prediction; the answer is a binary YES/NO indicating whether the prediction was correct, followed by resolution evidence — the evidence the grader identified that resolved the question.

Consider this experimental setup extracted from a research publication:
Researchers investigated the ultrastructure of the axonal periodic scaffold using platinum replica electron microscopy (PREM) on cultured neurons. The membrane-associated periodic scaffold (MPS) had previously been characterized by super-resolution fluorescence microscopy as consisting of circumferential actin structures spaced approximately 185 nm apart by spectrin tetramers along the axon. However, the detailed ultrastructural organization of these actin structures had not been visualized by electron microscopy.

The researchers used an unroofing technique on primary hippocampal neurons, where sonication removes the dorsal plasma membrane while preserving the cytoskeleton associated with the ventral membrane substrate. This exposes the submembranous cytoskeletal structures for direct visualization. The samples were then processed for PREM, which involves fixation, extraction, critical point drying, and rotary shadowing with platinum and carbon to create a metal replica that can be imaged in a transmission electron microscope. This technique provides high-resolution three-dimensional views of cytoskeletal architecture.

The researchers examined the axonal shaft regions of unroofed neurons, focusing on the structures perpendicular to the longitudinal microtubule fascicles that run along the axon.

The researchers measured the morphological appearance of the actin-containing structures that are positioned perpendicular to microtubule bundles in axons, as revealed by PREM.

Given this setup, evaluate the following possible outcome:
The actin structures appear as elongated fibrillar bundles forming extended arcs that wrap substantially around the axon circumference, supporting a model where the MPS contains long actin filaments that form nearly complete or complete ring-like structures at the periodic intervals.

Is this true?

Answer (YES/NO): NO